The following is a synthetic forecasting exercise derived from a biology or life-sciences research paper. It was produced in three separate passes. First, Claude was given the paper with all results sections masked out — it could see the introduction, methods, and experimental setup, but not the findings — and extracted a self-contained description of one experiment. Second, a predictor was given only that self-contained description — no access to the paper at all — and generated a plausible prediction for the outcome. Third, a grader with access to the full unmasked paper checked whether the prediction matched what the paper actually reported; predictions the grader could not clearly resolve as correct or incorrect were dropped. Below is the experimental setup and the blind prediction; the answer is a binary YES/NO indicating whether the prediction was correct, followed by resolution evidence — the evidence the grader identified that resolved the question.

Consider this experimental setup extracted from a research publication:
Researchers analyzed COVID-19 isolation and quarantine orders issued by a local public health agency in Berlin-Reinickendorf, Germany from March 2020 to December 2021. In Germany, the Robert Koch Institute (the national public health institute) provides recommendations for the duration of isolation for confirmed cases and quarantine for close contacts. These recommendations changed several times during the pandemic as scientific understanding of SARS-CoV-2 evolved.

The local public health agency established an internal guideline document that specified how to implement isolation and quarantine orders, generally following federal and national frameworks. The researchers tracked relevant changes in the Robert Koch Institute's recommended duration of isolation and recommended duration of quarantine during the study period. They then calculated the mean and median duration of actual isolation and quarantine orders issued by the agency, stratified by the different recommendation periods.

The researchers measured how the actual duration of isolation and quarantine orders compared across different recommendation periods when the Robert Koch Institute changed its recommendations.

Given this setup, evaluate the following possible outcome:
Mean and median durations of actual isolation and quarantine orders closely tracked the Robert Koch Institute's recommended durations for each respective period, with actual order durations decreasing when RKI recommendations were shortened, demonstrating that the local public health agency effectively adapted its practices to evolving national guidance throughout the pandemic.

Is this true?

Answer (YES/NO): YES